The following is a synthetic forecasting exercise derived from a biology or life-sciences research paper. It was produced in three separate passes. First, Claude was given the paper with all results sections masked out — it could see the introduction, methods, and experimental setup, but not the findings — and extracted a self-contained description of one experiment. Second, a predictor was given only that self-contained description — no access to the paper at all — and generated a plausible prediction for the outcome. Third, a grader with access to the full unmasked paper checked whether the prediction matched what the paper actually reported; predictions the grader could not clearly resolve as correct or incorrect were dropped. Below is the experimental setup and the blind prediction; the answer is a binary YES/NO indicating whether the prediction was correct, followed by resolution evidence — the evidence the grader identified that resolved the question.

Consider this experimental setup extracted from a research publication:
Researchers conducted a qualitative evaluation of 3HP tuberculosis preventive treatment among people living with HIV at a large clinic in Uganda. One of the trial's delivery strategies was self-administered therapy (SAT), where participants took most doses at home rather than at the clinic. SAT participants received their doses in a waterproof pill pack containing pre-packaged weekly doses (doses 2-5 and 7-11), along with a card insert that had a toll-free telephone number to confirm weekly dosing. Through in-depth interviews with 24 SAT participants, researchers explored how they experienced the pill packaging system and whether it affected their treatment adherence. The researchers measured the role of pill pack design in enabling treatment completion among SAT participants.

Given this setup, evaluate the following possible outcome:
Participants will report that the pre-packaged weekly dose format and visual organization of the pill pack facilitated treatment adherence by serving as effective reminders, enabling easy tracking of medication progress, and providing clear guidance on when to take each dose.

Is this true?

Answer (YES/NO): NO